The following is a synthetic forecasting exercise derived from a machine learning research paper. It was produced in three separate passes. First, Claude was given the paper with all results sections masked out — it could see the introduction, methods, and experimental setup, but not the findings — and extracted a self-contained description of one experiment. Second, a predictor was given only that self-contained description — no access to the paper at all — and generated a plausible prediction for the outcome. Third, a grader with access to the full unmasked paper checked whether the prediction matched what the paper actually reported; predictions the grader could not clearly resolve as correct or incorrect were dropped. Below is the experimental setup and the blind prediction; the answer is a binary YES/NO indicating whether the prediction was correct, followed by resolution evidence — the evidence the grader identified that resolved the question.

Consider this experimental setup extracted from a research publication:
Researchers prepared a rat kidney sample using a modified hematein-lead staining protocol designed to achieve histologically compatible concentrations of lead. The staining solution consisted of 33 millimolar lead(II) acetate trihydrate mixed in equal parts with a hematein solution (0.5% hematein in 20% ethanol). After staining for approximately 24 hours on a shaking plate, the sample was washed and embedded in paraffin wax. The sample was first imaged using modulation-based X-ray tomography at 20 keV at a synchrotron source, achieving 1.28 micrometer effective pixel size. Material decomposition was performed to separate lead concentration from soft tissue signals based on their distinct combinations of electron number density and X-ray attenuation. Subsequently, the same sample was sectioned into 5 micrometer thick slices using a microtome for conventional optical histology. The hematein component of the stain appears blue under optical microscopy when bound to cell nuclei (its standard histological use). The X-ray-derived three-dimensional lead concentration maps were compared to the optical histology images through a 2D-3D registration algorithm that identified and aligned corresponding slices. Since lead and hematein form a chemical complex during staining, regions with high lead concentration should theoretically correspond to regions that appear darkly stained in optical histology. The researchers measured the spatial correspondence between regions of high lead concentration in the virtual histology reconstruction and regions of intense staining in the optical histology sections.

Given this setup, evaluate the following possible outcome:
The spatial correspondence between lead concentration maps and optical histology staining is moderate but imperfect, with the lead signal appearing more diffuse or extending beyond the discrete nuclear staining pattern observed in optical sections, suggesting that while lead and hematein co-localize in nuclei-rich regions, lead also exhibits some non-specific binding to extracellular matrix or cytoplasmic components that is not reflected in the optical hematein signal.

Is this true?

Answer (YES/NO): NO